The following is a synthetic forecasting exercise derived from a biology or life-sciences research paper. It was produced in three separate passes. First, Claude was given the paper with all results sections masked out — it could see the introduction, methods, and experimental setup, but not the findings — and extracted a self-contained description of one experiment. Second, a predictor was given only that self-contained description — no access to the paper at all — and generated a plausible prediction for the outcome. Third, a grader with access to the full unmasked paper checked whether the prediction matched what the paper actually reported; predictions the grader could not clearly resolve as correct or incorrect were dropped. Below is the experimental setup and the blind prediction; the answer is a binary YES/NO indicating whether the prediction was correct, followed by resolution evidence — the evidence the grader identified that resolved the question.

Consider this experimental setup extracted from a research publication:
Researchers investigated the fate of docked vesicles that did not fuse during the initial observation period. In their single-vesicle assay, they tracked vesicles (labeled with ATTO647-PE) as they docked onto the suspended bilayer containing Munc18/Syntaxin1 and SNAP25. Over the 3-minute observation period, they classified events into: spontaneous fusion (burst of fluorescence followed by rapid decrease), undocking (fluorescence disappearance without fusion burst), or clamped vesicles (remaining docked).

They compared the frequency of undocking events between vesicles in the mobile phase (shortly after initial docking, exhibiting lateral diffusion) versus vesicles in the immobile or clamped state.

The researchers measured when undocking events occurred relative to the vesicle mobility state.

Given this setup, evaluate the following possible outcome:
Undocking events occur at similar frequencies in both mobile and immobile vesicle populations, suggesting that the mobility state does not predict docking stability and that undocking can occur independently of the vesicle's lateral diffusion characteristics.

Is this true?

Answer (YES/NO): NO